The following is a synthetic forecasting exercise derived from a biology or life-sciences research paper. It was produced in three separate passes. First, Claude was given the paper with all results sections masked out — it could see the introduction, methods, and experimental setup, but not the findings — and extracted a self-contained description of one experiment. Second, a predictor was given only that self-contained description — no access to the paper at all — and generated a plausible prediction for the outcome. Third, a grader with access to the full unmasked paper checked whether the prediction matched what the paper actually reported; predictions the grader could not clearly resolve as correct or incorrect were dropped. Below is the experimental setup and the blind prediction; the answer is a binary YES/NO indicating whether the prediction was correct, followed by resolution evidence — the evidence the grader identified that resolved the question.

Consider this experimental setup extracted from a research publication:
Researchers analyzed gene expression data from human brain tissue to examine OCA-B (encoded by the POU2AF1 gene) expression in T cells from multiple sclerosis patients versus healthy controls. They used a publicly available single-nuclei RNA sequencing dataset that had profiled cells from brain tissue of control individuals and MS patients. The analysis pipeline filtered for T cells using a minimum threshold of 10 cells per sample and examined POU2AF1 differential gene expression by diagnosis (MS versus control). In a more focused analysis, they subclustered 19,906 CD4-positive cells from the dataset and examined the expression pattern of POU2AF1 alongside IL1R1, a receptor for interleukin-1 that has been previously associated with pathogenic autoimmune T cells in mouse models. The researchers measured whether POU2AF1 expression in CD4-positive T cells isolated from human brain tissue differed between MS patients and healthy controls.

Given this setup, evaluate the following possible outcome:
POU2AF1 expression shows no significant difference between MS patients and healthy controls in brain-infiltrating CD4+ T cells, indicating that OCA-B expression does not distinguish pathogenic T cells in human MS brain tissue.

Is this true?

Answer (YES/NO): NO